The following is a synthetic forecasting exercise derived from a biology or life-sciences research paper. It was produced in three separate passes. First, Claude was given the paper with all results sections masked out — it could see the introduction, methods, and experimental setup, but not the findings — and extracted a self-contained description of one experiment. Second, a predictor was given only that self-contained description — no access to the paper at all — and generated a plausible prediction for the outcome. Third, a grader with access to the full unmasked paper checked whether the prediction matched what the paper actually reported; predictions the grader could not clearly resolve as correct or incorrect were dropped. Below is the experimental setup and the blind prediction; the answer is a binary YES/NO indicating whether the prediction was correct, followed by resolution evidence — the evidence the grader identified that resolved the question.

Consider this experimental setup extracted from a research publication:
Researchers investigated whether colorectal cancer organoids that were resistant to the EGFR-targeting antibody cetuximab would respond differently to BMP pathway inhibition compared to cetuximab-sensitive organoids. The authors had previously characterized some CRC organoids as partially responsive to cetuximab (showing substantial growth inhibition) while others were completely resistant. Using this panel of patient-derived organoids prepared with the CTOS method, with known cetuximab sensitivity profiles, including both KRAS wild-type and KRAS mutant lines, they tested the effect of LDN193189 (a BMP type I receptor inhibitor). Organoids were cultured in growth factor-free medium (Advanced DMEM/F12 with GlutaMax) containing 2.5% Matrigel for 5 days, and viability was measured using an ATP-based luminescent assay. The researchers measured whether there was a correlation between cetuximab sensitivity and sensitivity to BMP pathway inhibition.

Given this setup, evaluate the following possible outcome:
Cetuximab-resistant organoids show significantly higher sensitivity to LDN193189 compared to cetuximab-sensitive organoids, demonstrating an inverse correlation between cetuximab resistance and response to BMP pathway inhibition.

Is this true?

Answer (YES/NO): NO